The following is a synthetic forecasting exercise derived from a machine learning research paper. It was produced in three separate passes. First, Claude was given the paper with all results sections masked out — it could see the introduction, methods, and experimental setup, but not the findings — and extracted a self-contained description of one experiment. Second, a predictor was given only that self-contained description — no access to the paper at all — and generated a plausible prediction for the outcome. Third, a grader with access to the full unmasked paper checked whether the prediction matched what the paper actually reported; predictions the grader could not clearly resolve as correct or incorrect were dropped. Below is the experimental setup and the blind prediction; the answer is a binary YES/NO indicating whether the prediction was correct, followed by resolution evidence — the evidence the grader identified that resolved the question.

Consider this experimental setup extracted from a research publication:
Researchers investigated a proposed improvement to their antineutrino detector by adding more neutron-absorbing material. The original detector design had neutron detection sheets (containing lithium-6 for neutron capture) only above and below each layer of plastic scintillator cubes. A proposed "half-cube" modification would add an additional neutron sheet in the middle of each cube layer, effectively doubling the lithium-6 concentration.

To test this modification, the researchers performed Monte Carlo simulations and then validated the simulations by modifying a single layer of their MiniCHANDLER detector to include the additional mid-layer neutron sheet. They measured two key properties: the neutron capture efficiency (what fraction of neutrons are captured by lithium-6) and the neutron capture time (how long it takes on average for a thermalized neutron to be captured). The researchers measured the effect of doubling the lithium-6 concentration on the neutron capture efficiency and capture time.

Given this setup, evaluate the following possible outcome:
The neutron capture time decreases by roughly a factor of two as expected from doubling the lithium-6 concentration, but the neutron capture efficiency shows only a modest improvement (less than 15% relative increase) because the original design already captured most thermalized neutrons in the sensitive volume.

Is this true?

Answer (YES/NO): NO